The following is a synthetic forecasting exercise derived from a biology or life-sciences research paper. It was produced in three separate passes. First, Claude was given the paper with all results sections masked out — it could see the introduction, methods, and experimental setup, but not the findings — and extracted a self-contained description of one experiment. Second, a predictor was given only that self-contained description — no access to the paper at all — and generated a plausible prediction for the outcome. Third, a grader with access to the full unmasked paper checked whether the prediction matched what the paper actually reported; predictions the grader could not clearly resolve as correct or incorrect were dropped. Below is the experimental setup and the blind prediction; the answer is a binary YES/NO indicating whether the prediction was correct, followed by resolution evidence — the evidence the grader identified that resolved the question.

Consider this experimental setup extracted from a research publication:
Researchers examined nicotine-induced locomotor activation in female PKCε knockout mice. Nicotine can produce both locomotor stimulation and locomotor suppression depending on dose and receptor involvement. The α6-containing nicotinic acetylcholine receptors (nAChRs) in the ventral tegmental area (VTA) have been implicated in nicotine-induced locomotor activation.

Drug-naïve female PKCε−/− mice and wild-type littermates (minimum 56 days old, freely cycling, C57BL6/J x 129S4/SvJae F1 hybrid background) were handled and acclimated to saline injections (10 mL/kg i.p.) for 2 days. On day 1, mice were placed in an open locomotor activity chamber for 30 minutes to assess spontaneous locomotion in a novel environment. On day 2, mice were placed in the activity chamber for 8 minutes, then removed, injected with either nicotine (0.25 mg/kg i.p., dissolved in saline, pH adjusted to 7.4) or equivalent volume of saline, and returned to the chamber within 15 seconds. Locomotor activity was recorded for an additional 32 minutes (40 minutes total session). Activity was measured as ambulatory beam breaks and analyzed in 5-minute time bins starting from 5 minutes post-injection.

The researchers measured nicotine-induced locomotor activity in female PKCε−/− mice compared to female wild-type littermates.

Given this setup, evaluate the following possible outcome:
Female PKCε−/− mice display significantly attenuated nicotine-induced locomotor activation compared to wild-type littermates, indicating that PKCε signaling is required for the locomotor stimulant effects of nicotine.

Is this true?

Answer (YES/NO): NO